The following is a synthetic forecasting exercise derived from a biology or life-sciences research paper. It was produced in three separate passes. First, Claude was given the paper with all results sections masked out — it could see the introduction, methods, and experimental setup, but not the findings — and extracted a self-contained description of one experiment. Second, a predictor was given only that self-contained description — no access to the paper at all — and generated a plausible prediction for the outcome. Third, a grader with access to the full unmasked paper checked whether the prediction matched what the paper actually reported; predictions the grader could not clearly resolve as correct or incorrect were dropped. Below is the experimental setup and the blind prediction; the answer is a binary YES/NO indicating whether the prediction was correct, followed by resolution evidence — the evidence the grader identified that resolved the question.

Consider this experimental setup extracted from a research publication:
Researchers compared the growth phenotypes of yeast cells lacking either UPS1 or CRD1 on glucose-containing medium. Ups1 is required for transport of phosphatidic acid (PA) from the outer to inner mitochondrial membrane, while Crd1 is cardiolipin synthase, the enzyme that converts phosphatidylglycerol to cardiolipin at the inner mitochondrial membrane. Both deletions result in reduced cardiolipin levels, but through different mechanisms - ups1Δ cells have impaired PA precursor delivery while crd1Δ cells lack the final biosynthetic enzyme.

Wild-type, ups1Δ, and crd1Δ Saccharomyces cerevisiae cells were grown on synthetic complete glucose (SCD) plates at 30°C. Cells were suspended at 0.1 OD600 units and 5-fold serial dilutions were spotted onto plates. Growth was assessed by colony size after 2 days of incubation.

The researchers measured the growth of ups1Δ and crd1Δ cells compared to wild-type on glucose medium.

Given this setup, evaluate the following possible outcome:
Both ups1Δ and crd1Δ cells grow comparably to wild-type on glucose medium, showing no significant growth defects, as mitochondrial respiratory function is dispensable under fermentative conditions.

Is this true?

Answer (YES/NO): NO